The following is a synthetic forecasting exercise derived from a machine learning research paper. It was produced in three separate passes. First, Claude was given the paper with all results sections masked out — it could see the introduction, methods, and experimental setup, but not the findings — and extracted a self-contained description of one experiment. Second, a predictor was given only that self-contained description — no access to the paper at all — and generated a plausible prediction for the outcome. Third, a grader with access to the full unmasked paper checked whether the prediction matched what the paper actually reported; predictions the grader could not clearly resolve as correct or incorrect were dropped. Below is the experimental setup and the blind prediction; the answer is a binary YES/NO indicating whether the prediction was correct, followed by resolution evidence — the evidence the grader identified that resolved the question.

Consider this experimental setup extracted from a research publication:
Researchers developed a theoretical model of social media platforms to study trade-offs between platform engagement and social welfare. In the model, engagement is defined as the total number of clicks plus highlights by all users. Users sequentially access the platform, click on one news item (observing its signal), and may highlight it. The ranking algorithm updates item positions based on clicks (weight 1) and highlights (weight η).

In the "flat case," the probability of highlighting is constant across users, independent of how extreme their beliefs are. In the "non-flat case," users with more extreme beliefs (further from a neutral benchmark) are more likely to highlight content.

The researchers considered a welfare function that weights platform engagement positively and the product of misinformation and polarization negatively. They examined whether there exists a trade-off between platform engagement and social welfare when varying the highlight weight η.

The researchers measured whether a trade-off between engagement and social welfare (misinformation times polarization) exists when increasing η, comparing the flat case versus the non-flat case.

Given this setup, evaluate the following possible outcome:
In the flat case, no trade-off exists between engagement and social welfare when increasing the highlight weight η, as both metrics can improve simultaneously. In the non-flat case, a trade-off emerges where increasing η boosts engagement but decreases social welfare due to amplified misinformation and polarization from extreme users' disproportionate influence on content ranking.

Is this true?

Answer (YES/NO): YES